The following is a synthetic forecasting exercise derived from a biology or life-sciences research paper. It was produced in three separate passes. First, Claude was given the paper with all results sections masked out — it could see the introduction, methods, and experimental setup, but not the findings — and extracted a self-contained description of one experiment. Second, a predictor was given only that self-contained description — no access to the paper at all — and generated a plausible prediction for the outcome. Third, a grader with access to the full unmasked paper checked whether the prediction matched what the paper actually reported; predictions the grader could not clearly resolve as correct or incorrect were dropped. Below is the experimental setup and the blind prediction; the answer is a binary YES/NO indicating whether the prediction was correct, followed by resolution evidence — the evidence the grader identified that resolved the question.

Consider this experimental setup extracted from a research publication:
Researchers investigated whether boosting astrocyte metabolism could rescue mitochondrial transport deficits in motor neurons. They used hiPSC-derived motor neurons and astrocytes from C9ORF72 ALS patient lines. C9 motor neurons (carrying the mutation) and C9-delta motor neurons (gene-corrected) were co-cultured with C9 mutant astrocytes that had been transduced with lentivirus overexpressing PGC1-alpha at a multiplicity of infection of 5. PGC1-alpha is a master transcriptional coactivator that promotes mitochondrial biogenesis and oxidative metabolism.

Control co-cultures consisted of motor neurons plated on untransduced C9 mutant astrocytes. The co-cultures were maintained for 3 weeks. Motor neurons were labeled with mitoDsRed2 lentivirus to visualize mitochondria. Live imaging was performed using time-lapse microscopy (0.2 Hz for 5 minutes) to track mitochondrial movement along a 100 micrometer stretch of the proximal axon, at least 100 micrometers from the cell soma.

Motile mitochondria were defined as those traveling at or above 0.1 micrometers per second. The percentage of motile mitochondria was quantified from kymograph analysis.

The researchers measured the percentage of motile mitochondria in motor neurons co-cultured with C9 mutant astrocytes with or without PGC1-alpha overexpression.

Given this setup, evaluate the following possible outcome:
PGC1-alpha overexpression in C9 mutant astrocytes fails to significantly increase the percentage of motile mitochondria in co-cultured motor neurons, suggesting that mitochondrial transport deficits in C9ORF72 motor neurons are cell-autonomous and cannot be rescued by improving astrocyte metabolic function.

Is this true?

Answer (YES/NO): NO